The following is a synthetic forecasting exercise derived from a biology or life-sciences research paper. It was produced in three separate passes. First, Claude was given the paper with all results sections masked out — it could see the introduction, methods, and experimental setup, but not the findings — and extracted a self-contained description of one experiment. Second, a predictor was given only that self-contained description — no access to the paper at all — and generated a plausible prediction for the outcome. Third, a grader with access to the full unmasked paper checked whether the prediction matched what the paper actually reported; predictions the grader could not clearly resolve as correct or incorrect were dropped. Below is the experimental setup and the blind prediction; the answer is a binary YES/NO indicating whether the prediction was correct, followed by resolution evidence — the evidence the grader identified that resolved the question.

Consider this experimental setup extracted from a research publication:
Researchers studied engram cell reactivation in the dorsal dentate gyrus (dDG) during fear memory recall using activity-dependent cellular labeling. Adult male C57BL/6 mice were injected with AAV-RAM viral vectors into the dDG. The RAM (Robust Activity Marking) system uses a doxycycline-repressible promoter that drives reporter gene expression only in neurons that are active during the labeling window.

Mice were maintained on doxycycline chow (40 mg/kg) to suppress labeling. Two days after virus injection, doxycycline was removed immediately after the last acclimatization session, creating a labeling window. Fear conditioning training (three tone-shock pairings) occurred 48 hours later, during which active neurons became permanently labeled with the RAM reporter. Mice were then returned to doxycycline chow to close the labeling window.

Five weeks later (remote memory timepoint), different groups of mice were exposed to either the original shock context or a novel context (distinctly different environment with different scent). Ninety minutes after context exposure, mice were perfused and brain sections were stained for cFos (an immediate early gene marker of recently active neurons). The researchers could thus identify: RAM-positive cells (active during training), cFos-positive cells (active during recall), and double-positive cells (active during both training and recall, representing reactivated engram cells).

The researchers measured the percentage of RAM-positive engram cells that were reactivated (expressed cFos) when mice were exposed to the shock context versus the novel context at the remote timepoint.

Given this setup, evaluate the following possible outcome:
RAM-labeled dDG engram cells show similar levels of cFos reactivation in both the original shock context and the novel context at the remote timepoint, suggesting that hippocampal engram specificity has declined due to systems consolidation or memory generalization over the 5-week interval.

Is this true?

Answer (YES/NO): YES